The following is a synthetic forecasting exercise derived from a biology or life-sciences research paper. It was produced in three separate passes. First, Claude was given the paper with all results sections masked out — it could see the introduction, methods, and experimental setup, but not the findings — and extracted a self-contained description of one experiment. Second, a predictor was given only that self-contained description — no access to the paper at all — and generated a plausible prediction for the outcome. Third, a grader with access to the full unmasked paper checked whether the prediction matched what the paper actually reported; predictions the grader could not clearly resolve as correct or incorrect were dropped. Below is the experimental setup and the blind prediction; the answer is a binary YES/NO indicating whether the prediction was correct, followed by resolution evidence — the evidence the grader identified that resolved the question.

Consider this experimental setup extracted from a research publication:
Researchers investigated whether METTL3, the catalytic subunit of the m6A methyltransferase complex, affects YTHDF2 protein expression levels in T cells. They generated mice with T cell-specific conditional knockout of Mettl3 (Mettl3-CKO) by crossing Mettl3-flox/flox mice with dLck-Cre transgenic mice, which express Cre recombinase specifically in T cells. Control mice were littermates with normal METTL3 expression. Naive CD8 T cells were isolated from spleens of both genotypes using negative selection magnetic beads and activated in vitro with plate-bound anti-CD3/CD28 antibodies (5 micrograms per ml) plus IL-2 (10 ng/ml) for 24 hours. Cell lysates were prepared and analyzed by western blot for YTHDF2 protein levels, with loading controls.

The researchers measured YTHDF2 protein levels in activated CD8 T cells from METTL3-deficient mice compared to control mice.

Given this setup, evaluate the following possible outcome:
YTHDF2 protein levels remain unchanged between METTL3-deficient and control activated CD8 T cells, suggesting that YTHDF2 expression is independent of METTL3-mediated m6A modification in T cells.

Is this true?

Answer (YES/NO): NO